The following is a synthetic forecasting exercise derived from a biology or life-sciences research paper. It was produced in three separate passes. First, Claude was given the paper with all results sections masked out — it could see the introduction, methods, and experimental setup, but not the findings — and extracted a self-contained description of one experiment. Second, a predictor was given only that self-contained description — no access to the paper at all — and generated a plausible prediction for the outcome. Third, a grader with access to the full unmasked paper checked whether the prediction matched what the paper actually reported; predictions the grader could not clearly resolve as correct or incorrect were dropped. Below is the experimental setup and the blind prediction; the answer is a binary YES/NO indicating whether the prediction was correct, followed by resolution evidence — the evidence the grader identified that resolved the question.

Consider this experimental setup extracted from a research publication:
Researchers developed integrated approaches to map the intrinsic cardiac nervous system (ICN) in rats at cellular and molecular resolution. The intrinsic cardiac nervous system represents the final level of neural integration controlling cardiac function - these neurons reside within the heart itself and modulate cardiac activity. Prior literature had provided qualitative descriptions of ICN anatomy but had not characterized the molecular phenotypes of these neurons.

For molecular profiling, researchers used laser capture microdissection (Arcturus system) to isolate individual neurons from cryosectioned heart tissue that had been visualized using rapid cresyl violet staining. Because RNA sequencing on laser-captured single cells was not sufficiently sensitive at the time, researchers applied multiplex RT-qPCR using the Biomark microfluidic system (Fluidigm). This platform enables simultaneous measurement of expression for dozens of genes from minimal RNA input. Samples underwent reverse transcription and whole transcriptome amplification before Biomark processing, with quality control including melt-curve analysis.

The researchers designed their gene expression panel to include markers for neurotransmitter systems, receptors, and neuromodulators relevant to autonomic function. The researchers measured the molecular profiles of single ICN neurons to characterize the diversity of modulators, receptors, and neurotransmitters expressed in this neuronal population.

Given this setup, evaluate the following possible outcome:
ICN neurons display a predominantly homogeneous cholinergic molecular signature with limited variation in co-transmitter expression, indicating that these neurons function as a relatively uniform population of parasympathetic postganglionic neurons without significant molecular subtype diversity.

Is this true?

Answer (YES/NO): NO